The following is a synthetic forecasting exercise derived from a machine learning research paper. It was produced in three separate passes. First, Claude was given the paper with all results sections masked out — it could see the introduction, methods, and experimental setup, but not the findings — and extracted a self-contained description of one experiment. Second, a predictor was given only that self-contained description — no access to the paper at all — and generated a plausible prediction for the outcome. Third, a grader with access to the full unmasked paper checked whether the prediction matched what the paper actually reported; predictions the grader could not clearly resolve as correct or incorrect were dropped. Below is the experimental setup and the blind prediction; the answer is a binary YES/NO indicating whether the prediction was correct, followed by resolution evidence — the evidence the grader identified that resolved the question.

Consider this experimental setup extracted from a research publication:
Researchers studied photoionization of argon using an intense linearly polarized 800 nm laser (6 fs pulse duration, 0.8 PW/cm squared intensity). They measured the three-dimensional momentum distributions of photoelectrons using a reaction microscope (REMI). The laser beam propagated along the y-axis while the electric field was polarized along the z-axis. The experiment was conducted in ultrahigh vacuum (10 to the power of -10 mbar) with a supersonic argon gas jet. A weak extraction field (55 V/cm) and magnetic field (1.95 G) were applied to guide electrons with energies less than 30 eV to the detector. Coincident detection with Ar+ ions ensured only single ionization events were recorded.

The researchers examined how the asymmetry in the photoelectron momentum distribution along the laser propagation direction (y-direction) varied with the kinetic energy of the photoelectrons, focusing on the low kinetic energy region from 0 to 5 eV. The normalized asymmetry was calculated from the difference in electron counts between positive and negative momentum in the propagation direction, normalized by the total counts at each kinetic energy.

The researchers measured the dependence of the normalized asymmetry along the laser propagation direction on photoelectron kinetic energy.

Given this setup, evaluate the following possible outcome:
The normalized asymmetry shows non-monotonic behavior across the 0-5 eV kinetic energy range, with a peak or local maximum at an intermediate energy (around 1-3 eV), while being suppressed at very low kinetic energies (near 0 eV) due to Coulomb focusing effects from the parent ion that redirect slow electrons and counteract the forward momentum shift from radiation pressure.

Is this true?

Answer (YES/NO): NO